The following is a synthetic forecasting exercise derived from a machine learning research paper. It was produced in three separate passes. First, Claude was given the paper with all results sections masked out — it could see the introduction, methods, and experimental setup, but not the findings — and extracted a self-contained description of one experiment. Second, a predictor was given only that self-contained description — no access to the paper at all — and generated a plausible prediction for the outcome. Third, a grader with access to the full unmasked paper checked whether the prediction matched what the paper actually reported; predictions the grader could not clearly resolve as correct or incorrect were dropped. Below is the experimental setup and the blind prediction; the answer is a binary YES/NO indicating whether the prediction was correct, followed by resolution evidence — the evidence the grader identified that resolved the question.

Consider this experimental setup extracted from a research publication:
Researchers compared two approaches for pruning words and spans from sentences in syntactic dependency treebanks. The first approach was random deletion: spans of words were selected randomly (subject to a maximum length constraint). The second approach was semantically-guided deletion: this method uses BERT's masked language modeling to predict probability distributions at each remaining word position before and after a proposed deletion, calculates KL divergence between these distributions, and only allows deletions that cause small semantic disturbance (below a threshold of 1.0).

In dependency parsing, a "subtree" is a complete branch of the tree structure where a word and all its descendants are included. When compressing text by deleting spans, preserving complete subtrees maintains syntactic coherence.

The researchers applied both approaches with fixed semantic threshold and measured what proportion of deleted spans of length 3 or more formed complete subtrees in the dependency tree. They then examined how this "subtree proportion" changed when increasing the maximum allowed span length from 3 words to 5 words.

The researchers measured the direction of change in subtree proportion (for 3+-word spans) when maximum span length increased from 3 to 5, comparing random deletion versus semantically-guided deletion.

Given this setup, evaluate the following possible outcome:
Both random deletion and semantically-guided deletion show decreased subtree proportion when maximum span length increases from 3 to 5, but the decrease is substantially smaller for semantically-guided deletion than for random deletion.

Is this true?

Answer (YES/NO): NO